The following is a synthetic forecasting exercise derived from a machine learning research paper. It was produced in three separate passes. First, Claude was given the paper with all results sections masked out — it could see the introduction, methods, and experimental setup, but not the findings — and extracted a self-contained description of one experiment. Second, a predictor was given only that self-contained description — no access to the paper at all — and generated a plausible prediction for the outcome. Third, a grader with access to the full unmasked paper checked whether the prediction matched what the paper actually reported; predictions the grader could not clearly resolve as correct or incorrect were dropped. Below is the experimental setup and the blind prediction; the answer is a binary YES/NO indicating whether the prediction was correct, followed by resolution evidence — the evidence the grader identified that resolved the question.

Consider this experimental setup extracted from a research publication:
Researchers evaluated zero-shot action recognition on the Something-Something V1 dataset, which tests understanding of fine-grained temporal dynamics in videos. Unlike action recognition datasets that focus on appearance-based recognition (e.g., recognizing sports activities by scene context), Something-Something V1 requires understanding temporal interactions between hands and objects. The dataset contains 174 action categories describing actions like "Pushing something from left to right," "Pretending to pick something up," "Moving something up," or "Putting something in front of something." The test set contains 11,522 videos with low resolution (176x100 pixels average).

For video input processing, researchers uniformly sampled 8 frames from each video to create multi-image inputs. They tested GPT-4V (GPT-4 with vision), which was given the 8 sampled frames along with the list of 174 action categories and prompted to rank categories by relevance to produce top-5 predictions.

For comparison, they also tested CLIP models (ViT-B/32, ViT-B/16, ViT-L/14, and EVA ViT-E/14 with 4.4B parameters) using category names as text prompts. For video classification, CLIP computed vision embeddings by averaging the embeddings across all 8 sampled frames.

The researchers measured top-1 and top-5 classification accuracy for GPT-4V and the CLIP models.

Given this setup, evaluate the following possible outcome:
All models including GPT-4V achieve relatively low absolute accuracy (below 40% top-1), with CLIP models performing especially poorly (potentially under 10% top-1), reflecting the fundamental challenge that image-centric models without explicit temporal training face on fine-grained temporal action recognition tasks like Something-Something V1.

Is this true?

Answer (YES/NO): YES